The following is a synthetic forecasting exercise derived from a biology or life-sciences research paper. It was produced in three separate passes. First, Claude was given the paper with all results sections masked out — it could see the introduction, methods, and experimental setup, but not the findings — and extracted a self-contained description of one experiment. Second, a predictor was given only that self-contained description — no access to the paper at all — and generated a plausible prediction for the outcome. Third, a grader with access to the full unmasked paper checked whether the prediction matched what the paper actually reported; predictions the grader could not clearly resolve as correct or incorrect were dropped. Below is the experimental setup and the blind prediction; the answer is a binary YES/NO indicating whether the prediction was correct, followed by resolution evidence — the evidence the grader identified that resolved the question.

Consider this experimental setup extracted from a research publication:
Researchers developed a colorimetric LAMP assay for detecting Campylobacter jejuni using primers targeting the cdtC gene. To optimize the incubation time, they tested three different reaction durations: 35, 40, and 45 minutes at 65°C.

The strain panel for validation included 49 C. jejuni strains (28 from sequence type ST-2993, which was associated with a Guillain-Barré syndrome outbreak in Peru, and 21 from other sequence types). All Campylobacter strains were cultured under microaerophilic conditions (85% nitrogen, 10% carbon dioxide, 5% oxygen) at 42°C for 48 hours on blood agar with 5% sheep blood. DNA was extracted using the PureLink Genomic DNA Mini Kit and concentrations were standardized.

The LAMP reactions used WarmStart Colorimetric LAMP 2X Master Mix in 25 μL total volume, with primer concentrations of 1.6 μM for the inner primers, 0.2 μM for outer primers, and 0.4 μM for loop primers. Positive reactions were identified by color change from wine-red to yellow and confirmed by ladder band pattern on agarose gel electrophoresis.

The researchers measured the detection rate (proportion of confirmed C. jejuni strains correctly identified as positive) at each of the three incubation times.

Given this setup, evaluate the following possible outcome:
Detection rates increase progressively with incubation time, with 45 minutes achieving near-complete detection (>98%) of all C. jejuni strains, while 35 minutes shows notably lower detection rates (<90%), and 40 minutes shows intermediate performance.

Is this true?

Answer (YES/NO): NO